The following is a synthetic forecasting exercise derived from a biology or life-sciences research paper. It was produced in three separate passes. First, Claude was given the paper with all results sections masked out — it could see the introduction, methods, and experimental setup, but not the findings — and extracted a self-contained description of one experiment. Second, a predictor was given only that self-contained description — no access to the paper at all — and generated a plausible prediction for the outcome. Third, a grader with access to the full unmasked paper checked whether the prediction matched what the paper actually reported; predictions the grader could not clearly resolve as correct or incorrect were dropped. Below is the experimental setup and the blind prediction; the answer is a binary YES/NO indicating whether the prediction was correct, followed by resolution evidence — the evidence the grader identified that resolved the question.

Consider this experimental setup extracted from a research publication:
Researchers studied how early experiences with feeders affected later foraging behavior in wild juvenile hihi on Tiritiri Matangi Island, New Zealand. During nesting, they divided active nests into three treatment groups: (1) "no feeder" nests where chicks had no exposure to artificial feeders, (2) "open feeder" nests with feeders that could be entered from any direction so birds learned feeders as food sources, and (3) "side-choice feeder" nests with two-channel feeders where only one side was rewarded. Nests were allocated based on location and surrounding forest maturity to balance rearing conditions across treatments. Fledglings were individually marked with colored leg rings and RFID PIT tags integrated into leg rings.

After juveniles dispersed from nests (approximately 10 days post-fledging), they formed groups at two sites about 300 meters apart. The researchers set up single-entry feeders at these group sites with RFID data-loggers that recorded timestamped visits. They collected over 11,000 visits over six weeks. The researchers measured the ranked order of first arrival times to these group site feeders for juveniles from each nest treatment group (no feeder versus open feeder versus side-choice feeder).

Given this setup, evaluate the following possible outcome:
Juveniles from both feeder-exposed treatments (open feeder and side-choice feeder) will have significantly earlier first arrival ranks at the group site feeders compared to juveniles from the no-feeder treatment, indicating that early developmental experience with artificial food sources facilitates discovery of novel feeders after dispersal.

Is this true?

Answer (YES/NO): YES